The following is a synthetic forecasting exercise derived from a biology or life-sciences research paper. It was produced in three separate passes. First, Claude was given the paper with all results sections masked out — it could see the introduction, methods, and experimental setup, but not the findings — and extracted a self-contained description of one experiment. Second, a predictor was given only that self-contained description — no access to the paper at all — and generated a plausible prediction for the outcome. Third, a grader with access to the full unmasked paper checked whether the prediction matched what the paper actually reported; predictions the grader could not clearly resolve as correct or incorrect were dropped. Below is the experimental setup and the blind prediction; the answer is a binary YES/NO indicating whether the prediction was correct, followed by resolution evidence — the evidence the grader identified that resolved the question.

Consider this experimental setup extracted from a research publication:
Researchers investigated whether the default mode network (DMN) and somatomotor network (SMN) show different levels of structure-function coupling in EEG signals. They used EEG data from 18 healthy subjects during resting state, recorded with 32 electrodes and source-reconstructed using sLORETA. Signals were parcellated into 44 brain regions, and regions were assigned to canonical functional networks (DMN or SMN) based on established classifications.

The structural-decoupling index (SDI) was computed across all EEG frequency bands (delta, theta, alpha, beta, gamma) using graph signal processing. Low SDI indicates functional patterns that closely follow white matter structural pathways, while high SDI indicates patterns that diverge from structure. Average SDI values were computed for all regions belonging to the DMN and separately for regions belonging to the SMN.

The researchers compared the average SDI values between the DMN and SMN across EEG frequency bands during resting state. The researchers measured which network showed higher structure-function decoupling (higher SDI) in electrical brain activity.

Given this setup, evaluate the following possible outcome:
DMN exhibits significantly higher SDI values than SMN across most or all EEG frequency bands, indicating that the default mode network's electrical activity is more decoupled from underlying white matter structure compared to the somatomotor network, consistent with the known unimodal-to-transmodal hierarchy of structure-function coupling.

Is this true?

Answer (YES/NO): YES